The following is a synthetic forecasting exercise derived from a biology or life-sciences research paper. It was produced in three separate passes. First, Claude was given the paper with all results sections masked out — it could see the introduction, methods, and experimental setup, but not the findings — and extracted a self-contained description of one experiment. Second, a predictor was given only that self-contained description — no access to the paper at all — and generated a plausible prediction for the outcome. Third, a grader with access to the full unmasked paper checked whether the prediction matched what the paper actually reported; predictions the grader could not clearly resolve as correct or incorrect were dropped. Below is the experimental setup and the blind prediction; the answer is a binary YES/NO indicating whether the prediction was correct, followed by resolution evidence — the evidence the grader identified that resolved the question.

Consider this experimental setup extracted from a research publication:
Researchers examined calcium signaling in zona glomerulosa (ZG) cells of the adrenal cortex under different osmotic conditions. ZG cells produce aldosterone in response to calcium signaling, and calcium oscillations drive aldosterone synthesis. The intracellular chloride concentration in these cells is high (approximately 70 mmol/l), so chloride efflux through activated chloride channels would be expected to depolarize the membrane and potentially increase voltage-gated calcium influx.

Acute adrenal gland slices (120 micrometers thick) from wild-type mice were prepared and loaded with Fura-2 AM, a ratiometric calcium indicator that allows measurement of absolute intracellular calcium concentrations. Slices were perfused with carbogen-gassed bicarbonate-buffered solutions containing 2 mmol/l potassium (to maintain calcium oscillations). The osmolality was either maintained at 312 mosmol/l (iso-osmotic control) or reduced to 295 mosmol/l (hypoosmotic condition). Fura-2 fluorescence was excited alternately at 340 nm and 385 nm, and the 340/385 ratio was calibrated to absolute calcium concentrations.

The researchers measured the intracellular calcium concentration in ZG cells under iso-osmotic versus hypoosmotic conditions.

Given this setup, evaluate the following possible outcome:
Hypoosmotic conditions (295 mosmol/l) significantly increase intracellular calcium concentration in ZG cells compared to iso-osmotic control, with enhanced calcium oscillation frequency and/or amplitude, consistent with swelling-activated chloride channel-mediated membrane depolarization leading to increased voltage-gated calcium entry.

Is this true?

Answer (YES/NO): NO